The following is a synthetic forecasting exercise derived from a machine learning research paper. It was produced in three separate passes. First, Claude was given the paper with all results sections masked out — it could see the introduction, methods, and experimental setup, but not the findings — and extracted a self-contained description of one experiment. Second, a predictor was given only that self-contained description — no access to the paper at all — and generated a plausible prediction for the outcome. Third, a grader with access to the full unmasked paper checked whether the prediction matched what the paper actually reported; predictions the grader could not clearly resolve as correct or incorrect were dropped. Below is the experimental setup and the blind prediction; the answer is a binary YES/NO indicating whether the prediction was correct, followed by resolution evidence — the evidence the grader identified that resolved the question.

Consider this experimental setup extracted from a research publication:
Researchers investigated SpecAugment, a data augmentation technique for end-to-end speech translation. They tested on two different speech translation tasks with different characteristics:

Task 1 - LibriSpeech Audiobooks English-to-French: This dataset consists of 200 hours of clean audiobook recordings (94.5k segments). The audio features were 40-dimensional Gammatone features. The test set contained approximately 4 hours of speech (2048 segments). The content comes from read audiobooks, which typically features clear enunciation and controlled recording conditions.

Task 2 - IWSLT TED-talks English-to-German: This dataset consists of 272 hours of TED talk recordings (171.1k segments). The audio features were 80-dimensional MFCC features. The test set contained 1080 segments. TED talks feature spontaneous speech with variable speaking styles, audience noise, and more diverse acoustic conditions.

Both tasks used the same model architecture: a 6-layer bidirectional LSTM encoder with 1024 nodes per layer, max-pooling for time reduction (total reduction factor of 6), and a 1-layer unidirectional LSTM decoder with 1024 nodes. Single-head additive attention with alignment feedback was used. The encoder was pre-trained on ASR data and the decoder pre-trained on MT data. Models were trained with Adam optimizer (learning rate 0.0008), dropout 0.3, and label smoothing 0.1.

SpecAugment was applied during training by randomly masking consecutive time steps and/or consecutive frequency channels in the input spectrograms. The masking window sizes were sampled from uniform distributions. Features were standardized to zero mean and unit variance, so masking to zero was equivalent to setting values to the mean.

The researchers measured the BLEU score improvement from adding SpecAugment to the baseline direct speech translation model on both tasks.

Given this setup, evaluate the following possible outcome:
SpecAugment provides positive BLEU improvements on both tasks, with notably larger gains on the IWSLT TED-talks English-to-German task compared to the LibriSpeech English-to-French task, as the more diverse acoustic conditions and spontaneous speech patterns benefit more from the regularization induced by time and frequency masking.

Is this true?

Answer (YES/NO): NO